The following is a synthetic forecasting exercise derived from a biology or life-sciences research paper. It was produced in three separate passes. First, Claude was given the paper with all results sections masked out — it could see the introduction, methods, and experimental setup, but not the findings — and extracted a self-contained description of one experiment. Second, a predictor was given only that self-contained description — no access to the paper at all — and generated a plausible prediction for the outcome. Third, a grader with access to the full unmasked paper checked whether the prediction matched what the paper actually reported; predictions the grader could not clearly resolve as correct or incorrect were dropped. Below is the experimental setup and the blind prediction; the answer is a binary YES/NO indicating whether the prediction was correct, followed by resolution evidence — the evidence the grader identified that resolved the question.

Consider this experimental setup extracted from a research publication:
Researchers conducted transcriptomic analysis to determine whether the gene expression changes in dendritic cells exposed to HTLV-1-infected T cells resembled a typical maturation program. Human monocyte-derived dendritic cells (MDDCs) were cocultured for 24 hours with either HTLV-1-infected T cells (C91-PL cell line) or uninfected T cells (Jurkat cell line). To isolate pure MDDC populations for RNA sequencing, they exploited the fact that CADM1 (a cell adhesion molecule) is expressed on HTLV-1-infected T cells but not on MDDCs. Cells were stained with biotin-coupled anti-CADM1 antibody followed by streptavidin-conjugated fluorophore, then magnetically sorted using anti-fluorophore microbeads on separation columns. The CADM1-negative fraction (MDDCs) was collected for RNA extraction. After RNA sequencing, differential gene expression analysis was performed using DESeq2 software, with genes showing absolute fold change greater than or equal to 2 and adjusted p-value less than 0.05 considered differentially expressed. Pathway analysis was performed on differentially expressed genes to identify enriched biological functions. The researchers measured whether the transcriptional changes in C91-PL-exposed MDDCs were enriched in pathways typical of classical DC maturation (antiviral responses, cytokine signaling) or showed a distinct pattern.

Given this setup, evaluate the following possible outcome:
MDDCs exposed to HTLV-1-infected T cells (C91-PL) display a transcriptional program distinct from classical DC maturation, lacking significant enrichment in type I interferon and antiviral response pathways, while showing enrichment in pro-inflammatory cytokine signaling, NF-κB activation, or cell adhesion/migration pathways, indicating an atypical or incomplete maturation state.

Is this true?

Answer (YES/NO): NO